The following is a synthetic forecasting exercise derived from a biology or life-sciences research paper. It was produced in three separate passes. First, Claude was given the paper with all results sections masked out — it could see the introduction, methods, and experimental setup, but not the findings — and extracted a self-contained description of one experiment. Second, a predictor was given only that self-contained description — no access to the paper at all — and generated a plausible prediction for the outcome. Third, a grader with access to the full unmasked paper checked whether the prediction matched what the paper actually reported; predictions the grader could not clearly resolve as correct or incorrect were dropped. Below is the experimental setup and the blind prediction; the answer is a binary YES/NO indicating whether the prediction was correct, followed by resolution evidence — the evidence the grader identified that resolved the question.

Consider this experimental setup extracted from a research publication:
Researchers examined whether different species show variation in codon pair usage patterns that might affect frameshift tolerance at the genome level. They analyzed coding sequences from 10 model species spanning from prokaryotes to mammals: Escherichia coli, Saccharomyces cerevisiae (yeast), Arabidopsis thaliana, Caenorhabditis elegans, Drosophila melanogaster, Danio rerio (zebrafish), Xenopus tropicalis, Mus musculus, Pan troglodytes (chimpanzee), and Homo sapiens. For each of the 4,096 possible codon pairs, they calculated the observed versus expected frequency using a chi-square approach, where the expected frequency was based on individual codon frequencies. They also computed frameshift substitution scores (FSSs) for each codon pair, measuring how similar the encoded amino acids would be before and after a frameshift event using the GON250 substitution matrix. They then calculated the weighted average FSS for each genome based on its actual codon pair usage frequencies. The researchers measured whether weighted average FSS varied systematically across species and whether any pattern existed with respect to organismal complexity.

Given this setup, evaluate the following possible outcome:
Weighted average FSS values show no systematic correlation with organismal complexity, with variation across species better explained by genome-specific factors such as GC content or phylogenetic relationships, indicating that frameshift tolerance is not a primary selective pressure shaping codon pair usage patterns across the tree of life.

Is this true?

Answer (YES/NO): NO